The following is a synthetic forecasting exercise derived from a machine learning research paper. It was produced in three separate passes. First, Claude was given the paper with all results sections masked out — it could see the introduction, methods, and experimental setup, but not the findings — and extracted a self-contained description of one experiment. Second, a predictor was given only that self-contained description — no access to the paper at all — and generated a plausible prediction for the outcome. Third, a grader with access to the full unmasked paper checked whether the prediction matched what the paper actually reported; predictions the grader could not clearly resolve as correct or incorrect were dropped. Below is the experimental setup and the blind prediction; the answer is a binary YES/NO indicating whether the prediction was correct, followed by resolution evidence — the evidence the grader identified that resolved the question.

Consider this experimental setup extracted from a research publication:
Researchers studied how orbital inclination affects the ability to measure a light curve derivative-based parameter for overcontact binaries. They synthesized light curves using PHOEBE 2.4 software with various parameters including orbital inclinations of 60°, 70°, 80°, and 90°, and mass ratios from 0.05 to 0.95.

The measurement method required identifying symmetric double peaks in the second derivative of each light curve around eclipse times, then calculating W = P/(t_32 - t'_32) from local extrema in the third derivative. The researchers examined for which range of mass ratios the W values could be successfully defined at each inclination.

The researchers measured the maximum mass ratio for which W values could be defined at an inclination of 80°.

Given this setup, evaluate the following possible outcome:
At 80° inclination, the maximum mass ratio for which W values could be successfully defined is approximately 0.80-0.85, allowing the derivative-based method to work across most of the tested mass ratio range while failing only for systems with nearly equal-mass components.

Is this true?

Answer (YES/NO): NO